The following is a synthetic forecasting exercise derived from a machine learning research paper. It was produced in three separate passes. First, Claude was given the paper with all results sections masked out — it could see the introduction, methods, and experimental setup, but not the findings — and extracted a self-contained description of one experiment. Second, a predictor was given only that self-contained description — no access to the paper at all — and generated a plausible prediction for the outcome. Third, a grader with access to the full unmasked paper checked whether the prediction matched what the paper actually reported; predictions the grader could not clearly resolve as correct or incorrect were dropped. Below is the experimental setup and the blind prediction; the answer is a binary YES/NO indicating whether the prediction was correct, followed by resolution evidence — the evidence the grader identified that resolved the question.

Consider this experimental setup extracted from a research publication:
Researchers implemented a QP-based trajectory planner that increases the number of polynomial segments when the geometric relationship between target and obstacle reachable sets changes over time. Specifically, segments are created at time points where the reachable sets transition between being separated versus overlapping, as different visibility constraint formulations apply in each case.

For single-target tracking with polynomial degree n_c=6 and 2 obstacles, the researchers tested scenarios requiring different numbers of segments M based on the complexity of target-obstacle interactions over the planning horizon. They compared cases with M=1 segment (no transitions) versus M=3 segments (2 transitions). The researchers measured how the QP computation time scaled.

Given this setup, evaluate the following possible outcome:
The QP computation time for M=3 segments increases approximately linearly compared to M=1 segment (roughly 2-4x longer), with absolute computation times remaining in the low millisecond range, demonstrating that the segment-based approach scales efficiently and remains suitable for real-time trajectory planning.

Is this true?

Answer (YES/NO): NO